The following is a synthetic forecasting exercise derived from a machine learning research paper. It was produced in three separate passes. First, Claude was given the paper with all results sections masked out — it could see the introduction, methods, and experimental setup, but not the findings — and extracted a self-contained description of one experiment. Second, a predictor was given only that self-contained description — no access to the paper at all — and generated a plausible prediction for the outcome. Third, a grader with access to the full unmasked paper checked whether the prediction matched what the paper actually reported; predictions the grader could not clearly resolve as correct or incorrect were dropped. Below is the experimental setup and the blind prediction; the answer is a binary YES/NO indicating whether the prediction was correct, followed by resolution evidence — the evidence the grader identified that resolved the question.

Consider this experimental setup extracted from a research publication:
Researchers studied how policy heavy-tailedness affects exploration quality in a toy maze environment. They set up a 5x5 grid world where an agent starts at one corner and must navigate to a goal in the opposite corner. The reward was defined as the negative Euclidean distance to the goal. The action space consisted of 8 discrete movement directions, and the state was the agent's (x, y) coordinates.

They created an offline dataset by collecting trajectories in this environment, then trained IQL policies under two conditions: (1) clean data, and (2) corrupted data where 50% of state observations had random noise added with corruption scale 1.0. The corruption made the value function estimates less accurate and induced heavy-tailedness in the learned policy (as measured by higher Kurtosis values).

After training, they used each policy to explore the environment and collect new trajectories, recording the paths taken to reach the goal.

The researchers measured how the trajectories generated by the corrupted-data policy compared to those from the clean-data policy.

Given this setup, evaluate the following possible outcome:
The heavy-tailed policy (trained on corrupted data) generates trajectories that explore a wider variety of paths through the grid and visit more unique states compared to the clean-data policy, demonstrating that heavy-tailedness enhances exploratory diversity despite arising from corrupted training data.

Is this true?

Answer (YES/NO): NO